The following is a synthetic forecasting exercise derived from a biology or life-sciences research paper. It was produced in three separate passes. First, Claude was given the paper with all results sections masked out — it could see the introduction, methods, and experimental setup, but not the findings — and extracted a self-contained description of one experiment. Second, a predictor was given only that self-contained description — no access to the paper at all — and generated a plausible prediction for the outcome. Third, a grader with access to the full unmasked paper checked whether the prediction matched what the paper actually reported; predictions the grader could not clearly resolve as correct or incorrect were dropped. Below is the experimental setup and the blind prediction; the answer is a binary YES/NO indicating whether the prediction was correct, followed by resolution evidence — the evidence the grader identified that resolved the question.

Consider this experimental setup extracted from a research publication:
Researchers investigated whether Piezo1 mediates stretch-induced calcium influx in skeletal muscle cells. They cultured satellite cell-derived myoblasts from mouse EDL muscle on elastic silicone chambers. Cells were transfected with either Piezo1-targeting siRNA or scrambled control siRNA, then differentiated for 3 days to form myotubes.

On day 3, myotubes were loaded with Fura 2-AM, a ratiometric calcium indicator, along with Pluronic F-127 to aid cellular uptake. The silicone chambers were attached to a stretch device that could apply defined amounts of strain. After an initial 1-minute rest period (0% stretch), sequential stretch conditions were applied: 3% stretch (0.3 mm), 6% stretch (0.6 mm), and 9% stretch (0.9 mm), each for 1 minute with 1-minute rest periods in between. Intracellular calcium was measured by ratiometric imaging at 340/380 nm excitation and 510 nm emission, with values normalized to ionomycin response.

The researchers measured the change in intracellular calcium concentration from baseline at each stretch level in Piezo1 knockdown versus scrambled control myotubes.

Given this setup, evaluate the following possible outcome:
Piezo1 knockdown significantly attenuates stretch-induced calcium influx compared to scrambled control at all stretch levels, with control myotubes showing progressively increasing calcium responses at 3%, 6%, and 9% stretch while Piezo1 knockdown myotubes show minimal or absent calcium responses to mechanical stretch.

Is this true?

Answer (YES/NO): NO